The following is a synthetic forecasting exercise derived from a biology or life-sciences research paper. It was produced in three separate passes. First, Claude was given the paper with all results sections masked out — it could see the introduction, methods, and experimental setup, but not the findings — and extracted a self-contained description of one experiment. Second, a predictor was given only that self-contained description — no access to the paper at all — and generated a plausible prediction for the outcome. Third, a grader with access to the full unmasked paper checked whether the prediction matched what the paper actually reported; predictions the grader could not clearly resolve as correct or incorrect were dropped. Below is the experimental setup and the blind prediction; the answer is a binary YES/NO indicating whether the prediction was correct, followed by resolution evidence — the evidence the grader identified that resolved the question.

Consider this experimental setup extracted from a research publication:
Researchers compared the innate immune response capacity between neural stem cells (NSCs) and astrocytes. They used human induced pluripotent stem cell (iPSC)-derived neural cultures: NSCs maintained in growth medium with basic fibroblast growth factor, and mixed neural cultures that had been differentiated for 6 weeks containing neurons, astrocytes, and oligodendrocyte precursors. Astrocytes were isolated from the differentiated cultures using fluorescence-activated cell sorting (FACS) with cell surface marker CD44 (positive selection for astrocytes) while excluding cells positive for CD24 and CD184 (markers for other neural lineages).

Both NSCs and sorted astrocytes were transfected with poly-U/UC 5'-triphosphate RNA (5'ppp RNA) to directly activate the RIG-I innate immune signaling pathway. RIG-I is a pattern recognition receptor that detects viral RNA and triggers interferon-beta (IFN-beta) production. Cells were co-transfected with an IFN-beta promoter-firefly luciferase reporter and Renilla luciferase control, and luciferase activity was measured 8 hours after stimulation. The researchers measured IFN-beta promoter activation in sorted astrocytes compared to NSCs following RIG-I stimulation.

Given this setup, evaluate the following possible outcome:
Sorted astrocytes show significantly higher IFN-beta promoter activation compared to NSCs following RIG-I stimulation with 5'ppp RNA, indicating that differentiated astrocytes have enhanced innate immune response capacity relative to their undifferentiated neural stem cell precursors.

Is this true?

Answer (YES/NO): YES